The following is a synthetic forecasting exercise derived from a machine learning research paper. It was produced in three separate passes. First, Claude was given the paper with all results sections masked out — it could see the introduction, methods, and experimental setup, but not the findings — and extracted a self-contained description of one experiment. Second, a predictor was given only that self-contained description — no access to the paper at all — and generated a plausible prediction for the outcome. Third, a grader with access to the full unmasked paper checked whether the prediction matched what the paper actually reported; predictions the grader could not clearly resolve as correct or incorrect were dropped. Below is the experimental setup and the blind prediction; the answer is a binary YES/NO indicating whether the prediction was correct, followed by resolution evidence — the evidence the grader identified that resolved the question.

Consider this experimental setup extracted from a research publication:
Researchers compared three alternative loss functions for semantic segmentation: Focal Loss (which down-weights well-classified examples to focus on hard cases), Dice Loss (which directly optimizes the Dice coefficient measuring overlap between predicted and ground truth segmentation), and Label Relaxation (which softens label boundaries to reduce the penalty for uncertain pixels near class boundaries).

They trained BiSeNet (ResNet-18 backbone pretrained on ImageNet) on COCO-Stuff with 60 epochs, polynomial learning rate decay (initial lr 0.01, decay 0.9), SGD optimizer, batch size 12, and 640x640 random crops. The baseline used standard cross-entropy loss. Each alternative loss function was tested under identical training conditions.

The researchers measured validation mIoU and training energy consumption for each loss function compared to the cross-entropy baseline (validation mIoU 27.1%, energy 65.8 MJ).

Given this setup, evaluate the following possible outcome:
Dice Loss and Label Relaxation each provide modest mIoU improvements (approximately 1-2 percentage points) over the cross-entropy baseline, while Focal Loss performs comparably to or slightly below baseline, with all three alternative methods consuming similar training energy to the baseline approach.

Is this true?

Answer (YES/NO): NO